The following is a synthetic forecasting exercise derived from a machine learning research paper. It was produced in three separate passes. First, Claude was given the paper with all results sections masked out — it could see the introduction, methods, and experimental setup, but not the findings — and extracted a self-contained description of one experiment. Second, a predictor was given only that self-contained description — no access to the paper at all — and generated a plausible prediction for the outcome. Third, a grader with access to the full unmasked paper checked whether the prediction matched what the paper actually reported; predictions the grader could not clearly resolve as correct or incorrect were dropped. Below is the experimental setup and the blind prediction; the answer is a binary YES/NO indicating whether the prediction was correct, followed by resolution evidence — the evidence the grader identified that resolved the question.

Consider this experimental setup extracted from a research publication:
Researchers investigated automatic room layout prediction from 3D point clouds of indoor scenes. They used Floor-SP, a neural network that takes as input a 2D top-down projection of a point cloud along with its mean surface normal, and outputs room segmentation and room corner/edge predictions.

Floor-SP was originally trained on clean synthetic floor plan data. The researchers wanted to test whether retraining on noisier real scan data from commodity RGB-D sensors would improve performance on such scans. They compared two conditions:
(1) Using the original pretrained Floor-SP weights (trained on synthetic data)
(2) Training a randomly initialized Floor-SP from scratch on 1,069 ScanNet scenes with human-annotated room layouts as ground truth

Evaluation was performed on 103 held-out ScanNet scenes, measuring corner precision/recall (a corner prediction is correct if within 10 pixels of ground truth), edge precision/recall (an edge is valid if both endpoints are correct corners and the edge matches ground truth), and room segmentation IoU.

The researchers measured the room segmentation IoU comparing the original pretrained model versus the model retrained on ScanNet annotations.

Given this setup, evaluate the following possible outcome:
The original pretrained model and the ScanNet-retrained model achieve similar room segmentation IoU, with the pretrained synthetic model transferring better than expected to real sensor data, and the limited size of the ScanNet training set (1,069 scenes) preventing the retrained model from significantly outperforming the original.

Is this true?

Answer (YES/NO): NO